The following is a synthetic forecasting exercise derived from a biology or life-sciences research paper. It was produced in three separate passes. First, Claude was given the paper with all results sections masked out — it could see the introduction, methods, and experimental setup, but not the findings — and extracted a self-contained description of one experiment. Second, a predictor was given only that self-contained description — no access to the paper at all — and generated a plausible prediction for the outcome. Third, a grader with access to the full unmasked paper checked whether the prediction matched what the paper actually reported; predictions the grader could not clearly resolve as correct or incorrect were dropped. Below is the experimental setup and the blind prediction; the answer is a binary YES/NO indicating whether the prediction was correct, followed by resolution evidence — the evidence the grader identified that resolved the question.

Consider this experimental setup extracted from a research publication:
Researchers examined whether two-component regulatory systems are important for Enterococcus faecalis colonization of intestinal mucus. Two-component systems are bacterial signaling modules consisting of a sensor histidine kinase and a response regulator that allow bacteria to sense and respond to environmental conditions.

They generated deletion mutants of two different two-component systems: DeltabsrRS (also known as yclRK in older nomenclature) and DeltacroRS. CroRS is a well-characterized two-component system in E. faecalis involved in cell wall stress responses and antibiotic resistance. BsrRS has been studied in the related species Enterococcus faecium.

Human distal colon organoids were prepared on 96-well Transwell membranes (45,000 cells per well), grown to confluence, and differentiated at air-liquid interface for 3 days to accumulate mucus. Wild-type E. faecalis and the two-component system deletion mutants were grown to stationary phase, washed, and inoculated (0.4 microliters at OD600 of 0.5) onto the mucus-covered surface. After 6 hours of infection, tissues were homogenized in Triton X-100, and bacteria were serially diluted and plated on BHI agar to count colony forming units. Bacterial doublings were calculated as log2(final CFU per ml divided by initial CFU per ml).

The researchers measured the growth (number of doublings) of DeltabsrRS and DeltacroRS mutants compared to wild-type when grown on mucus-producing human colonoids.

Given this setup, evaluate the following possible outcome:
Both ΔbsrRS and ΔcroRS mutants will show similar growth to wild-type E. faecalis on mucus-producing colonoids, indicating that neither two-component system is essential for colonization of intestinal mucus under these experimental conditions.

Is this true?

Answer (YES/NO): NO